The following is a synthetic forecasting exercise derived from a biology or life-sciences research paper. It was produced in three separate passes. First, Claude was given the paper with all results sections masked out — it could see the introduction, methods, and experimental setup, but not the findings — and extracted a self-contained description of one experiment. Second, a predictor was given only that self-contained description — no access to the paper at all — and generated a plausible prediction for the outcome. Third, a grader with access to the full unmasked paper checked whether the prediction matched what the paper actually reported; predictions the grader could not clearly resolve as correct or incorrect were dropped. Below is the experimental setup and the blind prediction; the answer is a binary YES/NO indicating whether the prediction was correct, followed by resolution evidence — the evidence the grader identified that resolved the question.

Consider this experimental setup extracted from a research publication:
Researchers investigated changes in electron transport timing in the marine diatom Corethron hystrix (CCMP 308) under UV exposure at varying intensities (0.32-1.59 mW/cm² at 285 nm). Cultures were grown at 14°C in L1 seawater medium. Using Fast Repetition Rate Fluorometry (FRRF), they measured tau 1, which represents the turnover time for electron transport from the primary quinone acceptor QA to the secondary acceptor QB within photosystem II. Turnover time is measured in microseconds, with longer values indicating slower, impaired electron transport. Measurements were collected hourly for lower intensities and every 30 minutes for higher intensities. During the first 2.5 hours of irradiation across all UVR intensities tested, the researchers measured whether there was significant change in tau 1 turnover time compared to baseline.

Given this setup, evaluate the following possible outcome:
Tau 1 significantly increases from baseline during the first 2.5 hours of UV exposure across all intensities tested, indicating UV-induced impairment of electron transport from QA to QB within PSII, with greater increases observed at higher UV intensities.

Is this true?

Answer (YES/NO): NO